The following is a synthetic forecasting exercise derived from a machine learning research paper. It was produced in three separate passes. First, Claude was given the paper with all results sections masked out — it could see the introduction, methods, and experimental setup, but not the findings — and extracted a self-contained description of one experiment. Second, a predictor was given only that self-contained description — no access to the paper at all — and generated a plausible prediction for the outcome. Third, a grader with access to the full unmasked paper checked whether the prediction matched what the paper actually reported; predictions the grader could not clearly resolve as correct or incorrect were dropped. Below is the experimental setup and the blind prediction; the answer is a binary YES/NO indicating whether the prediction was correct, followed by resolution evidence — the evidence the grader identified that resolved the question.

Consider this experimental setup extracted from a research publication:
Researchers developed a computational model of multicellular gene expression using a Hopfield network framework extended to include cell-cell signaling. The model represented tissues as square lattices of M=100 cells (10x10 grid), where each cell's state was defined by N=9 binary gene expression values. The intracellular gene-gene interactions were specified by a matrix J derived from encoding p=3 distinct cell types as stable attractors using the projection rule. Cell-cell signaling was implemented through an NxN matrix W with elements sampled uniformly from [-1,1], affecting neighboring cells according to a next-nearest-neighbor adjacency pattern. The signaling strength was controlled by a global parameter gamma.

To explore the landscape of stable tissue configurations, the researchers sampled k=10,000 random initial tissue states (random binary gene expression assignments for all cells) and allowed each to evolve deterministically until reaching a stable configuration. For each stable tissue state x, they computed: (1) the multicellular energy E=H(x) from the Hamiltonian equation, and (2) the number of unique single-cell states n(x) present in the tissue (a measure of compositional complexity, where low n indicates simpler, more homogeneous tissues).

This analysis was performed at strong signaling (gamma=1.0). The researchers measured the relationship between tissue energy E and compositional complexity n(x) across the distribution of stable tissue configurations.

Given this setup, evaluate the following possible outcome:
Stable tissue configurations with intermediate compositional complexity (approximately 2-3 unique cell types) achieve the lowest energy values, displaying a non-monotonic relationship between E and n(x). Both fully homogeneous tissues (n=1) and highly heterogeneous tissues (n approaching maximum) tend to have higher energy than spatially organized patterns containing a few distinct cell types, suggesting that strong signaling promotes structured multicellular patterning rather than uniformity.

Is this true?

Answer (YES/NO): NO